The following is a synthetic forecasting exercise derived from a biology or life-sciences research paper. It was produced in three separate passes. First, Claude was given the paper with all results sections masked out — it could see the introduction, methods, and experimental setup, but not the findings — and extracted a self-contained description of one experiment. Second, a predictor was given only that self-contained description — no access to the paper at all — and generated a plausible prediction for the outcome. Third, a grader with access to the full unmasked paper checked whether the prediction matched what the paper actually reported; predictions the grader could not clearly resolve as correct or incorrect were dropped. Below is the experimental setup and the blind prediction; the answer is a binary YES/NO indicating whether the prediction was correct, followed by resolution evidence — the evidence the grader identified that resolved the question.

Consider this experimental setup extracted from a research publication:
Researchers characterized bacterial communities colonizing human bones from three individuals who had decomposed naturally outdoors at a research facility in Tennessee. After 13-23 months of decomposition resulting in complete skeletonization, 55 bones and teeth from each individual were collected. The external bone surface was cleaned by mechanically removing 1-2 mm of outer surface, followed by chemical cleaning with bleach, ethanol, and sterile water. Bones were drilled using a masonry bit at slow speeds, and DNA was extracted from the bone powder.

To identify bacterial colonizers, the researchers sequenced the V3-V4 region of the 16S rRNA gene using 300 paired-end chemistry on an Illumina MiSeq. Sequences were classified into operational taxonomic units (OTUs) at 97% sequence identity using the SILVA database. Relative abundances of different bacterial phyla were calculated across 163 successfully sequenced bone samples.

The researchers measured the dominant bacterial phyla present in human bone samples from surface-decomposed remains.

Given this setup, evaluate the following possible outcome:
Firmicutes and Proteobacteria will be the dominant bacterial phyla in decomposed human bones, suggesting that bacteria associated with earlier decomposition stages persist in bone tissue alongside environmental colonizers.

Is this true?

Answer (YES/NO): NO